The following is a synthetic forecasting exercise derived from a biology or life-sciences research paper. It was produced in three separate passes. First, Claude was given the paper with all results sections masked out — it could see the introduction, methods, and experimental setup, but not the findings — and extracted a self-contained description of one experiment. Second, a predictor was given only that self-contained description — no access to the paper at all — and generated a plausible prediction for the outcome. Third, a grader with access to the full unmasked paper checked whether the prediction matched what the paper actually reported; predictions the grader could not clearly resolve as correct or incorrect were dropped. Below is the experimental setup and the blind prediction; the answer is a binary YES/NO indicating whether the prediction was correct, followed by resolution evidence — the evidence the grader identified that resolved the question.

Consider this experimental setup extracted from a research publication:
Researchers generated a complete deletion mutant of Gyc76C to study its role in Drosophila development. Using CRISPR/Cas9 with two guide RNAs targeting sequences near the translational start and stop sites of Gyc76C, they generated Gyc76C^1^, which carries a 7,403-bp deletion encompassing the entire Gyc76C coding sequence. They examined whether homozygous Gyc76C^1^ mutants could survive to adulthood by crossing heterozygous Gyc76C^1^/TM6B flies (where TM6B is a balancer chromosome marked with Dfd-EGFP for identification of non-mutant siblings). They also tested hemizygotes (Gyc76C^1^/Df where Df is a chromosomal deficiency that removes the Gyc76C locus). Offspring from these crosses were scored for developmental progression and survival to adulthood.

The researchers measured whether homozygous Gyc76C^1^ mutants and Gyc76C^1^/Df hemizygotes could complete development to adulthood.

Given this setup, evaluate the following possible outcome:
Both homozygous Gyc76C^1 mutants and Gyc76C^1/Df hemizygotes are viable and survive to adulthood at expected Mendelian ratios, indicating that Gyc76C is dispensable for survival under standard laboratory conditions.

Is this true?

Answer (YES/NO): NO